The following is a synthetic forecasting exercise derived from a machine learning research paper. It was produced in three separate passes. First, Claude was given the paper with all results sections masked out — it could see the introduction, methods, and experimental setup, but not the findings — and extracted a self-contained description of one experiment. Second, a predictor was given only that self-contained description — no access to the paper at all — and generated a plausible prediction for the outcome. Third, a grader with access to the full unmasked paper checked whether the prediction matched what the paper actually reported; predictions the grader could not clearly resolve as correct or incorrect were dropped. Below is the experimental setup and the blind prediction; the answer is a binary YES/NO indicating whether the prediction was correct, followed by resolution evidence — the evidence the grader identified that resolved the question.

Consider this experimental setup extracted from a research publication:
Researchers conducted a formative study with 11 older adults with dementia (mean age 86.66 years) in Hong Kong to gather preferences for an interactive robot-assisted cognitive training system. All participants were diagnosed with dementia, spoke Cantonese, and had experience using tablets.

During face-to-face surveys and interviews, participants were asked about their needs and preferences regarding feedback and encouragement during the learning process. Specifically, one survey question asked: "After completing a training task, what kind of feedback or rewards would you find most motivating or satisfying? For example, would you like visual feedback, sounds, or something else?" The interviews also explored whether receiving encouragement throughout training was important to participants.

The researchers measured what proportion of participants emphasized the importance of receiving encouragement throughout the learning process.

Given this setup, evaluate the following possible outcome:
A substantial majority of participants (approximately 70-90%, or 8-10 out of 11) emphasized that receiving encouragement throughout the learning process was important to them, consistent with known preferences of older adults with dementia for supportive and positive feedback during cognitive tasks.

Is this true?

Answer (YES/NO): NO